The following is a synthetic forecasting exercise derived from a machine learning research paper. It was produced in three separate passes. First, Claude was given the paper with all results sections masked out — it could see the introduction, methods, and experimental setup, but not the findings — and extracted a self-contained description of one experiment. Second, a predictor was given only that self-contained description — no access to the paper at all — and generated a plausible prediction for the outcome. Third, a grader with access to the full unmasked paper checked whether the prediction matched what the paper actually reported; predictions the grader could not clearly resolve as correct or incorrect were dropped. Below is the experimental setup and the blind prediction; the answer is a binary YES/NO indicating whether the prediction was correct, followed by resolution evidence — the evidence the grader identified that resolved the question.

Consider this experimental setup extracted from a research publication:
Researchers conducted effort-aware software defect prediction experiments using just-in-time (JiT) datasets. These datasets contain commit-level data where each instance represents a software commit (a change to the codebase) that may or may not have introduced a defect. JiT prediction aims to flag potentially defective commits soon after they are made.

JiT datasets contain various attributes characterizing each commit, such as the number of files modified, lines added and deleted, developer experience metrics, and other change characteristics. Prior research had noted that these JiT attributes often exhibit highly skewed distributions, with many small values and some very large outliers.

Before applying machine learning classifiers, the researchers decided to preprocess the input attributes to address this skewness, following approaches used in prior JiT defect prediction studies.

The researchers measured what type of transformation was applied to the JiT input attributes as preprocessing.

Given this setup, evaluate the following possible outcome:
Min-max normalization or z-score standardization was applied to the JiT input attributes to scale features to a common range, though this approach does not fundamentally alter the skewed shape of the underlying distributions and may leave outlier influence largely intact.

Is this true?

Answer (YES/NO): NO